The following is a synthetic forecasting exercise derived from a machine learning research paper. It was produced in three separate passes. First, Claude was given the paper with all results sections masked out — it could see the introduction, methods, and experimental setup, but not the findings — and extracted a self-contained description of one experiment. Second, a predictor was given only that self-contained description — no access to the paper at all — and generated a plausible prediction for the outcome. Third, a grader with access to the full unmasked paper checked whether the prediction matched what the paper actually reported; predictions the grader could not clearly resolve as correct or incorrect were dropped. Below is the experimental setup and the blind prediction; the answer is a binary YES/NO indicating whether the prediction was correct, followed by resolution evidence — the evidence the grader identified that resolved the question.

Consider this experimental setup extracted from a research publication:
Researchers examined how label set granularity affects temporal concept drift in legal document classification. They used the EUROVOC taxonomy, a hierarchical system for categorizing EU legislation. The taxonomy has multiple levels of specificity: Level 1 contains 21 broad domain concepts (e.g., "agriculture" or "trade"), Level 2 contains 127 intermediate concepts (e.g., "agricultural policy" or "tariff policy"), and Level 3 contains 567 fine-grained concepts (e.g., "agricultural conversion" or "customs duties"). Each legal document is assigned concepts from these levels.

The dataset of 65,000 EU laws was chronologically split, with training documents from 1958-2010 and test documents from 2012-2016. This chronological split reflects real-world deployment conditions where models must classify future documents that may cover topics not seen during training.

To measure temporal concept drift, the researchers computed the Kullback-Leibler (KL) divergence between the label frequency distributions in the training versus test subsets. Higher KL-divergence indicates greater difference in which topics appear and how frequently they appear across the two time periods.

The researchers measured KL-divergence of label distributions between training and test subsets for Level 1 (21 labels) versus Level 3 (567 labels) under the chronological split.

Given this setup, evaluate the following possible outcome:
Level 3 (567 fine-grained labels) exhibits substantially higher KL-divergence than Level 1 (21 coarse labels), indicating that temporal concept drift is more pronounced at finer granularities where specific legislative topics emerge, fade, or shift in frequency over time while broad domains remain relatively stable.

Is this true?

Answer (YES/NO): YES